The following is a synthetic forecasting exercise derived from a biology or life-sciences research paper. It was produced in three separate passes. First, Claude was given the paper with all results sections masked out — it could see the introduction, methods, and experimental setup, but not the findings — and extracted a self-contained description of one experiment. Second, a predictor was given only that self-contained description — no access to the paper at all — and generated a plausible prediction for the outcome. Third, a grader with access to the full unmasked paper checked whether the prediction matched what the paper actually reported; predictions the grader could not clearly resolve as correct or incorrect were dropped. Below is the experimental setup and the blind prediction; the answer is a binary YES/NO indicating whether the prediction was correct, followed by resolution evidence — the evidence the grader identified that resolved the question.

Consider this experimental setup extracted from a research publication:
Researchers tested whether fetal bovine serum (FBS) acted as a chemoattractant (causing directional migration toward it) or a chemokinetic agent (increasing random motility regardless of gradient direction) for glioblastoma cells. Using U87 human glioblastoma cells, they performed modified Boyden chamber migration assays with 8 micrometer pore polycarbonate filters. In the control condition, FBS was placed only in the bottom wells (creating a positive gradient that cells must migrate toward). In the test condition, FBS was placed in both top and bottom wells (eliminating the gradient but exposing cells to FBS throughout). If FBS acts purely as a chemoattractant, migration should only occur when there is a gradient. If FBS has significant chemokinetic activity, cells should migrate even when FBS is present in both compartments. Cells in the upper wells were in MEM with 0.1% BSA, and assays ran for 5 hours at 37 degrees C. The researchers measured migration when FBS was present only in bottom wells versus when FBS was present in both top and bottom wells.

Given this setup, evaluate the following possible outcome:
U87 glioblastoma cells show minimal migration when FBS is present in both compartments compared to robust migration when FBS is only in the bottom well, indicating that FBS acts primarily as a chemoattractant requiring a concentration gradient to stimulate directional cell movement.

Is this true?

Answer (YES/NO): NO